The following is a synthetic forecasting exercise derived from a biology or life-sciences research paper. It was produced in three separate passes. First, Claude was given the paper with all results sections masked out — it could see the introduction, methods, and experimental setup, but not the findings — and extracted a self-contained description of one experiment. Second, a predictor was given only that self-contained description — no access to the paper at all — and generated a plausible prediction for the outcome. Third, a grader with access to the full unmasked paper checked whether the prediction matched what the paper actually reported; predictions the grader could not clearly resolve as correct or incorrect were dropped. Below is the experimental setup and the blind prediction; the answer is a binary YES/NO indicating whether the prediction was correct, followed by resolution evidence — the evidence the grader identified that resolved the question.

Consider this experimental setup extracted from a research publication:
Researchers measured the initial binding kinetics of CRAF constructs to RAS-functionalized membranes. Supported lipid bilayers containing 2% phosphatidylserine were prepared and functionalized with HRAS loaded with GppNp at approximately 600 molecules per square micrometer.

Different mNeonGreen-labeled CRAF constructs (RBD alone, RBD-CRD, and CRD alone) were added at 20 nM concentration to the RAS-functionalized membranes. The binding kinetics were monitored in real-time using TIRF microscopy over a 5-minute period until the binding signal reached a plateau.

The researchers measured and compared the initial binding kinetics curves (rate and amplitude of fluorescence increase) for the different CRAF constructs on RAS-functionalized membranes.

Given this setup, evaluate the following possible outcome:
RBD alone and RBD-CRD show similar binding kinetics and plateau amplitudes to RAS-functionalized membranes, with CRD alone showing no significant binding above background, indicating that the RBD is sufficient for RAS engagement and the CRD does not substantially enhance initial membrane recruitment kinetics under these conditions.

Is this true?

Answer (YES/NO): NO